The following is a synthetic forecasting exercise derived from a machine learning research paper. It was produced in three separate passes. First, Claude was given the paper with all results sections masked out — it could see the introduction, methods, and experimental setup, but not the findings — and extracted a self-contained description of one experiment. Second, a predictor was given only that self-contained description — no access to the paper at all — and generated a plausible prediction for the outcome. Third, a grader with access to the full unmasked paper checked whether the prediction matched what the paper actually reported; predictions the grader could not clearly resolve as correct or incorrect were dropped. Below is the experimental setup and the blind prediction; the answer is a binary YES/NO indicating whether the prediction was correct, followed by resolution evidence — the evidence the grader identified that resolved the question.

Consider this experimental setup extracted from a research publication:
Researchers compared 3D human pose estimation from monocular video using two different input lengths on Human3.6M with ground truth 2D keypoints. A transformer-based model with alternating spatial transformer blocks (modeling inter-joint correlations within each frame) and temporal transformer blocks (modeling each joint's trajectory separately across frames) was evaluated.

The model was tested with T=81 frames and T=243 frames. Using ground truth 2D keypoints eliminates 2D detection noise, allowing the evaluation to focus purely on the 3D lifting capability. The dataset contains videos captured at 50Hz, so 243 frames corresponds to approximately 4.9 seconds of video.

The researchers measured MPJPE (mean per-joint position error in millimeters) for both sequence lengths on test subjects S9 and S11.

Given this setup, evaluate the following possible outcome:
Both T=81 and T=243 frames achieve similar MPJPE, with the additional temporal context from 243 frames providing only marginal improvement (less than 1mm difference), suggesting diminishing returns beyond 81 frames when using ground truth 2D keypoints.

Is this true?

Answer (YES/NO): NO